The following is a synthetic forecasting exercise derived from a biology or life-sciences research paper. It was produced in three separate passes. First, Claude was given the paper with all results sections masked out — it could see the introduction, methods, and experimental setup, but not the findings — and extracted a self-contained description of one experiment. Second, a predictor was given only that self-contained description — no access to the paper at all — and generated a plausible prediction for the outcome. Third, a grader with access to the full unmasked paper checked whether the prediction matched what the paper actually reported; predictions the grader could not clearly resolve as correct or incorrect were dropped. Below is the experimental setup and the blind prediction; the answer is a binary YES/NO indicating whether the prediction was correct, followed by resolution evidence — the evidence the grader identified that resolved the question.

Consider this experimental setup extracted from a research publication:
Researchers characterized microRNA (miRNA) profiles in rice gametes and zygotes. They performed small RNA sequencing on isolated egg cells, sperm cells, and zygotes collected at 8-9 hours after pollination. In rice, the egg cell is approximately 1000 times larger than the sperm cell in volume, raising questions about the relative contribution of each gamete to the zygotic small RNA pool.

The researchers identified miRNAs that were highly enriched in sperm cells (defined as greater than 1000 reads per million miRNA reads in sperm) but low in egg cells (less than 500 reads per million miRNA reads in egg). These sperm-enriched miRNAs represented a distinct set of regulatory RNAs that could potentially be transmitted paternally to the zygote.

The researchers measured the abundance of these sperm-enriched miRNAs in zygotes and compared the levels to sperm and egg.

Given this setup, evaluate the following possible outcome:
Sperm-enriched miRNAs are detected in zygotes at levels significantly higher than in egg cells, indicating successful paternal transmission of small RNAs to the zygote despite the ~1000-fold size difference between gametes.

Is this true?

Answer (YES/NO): NO